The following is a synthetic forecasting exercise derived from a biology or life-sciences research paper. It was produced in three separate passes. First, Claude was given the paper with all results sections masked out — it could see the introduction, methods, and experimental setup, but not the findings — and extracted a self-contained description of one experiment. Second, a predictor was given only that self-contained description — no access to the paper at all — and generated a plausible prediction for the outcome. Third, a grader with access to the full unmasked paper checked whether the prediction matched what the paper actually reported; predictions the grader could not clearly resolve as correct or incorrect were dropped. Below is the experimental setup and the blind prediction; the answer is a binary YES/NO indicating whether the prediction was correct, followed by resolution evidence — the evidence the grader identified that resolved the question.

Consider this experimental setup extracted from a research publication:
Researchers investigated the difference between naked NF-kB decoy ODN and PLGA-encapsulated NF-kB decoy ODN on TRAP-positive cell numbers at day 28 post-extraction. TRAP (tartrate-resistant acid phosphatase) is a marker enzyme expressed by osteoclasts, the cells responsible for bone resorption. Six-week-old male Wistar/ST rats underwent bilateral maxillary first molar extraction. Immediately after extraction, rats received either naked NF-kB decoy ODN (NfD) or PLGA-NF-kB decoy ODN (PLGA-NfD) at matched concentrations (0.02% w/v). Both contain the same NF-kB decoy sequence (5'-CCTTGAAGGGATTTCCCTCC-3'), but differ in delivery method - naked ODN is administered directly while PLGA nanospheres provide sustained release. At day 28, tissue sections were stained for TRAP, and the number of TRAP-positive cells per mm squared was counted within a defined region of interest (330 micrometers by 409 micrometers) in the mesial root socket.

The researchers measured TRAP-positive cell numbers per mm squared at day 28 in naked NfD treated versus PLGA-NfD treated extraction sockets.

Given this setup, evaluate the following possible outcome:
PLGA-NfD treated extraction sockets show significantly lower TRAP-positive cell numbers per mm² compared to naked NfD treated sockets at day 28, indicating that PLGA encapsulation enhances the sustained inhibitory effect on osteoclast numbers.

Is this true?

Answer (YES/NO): YES